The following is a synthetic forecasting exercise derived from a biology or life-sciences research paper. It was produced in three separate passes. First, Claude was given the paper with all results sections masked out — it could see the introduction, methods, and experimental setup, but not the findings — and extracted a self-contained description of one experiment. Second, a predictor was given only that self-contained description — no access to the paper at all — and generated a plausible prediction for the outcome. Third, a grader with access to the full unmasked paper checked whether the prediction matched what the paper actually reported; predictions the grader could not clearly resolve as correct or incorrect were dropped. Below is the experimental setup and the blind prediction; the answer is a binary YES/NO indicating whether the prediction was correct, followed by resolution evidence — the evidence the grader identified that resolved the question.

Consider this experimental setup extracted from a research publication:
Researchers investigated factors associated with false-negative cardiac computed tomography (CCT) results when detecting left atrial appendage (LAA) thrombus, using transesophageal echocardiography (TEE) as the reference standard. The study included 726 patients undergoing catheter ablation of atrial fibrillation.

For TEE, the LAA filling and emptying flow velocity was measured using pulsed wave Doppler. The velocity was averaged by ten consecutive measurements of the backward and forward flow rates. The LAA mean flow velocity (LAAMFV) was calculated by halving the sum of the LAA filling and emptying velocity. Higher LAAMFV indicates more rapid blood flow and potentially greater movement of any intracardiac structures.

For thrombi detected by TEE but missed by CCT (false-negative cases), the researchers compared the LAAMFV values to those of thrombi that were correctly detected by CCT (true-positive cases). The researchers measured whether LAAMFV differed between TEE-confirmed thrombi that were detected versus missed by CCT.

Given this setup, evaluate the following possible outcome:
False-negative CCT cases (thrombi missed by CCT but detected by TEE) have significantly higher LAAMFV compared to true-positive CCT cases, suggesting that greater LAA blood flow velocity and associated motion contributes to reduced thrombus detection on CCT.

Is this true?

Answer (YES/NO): YES